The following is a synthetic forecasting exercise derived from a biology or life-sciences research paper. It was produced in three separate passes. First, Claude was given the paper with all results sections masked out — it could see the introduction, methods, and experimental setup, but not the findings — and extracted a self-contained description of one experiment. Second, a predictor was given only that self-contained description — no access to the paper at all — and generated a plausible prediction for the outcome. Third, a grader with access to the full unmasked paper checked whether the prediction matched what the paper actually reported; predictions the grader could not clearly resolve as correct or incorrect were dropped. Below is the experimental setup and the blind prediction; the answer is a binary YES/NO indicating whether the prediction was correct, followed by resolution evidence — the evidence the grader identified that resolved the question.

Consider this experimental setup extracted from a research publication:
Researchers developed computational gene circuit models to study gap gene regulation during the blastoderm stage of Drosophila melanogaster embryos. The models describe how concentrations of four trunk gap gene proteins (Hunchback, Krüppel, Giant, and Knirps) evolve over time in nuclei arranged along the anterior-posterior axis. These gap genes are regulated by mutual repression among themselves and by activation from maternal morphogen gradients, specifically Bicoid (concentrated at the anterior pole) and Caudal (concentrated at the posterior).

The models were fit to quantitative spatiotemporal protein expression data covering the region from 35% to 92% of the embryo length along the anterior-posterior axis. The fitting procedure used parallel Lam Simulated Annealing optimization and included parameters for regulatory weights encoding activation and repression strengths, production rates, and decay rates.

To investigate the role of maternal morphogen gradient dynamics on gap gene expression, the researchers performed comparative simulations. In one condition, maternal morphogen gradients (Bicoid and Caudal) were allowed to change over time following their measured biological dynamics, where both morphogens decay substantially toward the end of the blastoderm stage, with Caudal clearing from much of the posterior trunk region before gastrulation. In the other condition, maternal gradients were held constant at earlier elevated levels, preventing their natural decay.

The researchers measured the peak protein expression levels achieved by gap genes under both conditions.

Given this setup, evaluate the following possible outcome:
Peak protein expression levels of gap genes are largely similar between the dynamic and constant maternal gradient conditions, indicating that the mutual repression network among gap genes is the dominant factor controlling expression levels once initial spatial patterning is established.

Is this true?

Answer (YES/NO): NO